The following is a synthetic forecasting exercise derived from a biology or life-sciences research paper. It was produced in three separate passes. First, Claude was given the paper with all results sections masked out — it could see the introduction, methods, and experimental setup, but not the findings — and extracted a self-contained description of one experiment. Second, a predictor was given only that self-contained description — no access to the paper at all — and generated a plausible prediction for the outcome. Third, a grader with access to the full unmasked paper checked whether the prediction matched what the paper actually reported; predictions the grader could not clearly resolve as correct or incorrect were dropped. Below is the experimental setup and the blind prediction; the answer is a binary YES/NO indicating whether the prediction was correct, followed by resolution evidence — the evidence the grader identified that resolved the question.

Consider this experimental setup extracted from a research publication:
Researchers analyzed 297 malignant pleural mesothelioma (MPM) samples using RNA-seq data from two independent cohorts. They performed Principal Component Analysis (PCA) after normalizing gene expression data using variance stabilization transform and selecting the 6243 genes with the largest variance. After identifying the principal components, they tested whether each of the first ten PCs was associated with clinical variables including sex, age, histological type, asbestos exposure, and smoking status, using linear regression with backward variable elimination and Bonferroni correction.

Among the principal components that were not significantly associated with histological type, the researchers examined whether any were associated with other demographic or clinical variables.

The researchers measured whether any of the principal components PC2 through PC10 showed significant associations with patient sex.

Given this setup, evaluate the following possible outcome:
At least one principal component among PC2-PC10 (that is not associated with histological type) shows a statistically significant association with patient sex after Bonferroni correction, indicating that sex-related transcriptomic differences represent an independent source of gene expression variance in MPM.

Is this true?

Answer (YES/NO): YES